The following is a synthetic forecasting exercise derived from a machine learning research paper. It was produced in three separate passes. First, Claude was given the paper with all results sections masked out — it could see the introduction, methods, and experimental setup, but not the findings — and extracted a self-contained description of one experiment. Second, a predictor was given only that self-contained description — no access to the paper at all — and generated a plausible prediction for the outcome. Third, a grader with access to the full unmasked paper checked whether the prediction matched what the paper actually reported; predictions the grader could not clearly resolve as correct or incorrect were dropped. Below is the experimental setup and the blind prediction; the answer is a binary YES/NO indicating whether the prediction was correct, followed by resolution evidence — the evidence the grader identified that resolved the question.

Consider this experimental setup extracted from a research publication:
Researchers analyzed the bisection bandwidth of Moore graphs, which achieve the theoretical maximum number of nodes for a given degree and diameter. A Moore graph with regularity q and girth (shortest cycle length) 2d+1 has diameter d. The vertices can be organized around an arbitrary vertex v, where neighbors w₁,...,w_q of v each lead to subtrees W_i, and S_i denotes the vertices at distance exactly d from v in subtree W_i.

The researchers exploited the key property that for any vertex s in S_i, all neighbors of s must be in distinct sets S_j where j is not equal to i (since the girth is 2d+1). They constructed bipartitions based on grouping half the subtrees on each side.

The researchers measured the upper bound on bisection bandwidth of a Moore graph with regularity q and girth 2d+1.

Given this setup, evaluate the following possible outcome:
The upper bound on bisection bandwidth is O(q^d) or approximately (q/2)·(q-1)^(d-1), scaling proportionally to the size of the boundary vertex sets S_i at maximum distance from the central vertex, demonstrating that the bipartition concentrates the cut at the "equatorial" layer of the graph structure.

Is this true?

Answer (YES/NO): NO